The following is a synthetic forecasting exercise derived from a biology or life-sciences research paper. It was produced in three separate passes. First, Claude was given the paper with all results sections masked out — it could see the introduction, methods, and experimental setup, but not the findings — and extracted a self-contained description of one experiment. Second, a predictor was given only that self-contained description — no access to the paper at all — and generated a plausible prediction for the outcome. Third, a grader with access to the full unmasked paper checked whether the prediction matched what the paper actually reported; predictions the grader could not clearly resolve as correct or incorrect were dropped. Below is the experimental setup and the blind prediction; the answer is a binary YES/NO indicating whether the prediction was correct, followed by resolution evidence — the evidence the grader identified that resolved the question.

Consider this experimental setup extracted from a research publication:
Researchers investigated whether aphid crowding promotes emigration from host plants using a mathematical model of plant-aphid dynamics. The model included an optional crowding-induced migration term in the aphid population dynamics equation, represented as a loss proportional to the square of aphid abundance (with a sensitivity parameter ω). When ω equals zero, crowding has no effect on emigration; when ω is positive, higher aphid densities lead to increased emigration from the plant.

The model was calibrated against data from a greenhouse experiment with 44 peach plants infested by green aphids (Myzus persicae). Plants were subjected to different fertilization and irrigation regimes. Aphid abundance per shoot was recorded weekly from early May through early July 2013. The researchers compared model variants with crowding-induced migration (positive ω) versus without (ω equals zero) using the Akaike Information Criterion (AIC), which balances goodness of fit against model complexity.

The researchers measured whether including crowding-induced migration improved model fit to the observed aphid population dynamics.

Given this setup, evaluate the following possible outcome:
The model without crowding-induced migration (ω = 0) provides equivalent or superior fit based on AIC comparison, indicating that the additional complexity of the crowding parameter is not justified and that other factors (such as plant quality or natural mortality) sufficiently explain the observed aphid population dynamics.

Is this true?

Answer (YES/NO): YES